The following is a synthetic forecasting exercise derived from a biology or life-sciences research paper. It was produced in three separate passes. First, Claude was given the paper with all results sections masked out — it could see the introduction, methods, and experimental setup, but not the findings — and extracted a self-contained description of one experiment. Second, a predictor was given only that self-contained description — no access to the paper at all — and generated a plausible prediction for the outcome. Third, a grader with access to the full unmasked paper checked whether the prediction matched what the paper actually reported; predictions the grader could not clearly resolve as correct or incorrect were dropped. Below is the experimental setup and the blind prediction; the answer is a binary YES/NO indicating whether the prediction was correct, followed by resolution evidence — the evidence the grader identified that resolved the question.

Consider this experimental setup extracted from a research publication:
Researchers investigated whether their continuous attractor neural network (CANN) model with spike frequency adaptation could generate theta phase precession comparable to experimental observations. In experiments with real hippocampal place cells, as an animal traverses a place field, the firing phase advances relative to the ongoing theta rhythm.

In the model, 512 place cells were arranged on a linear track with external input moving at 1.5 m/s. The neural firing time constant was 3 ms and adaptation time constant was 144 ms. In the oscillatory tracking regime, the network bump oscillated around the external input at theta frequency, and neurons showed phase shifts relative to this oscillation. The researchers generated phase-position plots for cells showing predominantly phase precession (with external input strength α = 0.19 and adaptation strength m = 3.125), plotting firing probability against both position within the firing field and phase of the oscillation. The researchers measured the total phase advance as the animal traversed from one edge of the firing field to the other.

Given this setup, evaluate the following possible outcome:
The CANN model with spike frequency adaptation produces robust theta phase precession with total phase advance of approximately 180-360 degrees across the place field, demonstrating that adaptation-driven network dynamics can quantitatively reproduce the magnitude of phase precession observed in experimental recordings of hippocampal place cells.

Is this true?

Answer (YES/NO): YES